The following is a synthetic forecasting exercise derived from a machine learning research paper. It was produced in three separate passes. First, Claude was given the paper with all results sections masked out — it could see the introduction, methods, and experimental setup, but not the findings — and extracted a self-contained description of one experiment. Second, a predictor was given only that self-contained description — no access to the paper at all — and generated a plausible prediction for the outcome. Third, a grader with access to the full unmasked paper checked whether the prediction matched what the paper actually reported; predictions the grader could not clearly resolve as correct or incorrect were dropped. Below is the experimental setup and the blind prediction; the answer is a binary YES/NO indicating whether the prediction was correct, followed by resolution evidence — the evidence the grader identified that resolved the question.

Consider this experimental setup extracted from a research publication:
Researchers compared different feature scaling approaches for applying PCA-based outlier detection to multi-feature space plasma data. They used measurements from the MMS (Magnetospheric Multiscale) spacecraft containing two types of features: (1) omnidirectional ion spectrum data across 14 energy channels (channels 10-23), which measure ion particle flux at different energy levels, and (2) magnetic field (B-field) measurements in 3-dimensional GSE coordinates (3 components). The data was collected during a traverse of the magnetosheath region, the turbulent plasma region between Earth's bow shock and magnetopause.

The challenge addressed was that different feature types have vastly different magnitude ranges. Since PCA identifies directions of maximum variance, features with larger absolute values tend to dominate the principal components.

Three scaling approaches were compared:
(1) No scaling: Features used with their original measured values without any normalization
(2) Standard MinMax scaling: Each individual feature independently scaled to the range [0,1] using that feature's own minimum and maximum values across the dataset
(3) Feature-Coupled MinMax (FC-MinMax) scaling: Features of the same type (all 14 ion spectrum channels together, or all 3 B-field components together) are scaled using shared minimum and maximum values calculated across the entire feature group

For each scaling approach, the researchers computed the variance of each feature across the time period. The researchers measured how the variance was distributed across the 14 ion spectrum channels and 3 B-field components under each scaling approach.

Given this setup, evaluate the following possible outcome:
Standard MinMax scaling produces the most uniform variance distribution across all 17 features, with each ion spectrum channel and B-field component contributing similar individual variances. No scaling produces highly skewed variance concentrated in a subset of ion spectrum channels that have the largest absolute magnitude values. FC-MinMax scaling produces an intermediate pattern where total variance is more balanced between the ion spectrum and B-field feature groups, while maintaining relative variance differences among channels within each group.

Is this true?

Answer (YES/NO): NO